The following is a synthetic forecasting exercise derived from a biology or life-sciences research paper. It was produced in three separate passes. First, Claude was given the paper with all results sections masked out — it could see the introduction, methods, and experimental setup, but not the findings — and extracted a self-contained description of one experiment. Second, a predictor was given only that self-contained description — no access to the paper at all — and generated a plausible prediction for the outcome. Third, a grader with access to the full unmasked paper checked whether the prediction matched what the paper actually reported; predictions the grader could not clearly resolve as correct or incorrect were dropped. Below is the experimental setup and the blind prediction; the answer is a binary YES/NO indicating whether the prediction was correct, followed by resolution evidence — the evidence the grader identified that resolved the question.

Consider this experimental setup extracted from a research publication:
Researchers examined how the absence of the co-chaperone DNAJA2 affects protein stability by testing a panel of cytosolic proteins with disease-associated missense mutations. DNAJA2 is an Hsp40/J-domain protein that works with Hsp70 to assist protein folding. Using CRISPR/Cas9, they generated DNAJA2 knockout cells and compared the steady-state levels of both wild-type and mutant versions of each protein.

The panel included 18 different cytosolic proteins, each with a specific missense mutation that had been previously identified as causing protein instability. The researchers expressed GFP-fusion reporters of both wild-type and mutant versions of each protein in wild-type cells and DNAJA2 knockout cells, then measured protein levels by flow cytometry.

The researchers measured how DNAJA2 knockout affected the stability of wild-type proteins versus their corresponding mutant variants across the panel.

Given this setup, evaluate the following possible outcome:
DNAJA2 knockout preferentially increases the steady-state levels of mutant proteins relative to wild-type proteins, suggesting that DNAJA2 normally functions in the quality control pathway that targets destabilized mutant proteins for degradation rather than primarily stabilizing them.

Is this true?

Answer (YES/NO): NO